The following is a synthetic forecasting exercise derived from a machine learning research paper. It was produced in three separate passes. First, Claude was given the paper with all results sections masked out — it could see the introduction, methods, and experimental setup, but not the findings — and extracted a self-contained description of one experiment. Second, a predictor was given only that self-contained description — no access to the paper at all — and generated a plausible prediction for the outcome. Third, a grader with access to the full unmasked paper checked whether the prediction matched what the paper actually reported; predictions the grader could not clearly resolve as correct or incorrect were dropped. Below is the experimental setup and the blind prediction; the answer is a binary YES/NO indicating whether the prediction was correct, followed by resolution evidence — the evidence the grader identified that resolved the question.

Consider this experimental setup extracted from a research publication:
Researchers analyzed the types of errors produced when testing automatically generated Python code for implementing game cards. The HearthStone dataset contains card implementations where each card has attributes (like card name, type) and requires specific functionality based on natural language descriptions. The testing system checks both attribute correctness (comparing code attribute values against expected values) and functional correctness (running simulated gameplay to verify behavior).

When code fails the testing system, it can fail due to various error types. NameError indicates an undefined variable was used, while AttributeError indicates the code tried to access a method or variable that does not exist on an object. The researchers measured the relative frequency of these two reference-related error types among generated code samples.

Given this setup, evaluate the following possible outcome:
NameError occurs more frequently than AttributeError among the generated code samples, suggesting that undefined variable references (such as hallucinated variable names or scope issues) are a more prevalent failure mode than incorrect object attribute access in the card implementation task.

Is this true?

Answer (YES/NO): YES